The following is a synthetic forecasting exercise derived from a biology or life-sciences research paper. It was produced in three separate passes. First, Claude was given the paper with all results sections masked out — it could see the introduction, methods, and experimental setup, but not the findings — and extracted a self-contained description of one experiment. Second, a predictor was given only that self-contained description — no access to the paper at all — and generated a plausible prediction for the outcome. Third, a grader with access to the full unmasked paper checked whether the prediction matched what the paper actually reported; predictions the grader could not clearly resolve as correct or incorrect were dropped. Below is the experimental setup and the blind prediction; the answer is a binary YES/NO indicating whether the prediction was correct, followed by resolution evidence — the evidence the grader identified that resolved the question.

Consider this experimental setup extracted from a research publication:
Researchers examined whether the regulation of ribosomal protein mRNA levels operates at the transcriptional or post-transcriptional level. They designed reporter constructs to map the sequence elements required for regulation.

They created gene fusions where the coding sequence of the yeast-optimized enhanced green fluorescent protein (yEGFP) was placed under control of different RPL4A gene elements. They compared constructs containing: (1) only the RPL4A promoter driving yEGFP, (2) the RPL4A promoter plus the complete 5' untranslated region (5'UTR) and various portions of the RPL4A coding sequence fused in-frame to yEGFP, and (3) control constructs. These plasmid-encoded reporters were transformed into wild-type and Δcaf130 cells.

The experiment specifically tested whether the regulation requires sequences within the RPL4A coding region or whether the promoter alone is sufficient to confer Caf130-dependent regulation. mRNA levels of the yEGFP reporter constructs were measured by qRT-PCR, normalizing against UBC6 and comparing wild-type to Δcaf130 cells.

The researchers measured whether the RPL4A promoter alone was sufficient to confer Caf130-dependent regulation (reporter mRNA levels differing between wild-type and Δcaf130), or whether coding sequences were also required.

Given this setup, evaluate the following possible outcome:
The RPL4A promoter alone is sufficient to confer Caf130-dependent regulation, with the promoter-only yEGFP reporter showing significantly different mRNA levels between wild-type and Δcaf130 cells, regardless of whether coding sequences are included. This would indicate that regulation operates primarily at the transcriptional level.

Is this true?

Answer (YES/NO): NO